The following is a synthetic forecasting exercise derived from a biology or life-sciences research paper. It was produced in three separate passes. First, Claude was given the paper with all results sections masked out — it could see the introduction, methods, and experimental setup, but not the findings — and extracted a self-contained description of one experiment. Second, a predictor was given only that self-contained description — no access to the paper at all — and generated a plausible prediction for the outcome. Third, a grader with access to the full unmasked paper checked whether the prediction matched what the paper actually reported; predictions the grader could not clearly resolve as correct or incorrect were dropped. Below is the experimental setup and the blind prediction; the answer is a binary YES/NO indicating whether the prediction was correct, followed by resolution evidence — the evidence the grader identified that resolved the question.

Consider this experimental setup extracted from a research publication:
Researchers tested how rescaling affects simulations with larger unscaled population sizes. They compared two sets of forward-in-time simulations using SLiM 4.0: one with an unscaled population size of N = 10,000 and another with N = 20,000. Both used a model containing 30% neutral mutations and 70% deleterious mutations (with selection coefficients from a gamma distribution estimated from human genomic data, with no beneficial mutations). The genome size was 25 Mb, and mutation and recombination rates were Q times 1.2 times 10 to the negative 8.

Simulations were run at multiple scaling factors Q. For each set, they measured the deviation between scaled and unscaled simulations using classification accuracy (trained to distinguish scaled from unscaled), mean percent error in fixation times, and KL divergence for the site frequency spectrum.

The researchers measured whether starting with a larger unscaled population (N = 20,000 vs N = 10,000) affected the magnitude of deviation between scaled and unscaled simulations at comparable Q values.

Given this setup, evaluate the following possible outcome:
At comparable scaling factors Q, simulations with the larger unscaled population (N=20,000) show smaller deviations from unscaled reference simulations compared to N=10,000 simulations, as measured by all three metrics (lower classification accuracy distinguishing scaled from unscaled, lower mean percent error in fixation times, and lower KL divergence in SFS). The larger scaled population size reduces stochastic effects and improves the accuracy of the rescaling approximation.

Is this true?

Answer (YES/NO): NO